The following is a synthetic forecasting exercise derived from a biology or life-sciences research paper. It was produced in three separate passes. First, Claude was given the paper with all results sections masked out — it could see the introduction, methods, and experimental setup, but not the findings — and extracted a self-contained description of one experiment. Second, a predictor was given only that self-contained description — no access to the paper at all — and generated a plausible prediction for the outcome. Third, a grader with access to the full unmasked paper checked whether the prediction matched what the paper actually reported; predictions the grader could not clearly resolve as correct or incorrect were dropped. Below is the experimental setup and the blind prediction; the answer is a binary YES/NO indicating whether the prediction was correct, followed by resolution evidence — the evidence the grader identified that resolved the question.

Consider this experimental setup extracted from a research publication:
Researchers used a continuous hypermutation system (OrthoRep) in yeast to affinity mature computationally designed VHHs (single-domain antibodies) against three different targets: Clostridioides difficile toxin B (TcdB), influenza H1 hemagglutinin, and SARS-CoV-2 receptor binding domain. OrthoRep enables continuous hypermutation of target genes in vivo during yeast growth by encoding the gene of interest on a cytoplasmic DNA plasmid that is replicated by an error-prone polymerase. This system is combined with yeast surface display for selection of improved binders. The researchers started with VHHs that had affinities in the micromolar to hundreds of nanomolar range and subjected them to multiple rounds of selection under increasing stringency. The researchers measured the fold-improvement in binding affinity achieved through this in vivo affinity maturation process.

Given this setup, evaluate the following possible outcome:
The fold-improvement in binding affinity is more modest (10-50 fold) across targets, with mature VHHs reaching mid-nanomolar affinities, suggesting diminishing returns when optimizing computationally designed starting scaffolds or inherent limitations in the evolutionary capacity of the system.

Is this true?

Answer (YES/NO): NO